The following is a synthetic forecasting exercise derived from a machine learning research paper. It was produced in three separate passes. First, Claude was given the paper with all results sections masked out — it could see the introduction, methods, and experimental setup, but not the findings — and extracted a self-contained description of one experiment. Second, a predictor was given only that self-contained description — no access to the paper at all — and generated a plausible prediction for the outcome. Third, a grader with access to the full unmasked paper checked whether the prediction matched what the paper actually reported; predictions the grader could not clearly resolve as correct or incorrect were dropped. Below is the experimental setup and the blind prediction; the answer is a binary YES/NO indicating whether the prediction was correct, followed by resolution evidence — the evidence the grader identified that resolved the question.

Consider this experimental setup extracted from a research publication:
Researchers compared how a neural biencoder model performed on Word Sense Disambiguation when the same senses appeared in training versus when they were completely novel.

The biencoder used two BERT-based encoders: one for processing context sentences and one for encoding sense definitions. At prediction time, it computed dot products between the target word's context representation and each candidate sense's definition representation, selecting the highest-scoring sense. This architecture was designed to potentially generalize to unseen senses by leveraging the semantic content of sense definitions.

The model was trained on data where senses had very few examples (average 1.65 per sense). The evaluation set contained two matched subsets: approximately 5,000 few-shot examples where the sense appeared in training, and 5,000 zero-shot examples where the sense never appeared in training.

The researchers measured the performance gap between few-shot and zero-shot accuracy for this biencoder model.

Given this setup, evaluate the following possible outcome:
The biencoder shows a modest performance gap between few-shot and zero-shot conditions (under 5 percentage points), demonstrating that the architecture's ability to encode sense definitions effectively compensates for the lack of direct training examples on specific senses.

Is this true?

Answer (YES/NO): NO